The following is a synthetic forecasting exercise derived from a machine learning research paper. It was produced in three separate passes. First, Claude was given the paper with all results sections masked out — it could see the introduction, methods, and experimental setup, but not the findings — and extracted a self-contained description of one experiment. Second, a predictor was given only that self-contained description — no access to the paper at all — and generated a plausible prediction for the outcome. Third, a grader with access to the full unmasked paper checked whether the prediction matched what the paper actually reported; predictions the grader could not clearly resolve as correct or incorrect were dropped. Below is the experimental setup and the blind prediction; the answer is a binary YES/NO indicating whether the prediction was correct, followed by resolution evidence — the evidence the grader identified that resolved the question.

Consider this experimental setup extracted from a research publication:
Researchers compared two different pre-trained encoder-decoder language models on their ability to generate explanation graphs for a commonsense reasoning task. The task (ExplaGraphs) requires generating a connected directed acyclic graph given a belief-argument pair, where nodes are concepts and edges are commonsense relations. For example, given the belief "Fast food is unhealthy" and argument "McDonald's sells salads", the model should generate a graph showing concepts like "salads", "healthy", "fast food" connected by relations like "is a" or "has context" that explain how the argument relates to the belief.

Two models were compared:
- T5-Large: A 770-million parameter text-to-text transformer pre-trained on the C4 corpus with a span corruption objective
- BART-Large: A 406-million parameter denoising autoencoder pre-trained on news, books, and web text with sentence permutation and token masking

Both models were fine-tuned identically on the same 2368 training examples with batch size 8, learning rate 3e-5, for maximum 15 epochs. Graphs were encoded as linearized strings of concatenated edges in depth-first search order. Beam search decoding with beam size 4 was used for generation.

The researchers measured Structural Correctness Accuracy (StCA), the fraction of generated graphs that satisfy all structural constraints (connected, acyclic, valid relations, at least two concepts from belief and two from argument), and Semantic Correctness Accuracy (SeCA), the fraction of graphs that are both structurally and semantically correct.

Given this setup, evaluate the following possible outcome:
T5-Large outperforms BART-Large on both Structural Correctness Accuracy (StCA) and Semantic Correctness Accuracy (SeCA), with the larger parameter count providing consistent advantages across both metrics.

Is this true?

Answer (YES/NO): YES